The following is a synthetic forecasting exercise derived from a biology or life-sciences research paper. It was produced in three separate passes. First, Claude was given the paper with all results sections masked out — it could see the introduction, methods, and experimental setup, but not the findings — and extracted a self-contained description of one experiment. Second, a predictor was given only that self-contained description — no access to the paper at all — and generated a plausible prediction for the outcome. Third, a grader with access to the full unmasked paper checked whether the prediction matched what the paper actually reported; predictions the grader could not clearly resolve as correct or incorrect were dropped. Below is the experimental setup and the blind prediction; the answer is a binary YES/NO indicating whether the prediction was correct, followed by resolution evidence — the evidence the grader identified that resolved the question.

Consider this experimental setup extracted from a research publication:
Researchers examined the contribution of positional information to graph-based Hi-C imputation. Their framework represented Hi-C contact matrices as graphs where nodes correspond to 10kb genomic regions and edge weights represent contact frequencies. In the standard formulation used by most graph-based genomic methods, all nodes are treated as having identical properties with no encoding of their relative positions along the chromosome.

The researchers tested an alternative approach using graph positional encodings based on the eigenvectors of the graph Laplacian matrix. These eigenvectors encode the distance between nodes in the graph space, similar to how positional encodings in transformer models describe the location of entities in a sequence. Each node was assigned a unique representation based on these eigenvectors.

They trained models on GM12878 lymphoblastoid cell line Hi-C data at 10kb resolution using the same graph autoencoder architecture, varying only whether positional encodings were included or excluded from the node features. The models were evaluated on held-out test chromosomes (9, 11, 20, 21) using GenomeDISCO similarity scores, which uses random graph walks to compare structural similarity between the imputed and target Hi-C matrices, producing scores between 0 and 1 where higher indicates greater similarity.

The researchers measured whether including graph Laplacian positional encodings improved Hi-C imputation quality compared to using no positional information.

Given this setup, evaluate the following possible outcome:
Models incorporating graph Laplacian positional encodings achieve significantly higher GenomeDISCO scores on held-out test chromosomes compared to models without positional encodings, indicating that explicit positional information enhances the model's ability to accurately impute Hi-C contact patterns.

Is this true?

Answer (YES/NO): YES